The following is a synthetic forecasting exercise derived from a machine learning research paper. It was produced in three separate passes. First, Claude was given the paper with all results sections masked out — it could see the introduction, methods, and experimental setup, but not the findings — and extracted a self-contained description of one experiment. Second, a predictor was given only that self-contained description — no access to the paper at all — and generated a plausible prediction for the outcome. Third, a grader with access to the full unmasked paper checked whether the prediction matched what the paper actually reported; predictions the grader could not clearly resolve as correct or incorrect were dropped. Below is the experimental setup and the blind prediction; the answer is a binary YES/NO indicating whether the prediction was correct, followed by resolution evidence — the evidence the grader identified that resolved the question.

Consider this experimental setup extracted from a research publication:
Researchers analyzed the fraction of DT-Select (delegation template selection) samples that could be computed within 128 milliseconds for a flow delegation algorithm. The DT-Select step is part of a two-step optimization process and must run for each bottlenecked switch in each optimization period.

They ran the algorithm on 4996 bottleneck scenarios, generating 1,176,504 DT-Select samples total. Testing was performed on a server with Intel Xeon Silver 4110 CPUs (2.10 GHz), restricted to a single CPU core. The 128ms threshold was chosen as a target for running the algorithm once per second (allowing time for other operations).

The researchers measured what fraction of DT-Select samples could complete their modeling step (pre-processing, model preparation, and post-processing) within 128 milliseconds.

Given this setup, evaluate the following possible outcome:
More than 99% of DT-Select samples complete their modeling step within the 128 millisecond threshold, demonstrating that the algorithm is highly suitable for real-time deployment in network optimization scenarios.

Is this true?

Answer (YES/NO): YES